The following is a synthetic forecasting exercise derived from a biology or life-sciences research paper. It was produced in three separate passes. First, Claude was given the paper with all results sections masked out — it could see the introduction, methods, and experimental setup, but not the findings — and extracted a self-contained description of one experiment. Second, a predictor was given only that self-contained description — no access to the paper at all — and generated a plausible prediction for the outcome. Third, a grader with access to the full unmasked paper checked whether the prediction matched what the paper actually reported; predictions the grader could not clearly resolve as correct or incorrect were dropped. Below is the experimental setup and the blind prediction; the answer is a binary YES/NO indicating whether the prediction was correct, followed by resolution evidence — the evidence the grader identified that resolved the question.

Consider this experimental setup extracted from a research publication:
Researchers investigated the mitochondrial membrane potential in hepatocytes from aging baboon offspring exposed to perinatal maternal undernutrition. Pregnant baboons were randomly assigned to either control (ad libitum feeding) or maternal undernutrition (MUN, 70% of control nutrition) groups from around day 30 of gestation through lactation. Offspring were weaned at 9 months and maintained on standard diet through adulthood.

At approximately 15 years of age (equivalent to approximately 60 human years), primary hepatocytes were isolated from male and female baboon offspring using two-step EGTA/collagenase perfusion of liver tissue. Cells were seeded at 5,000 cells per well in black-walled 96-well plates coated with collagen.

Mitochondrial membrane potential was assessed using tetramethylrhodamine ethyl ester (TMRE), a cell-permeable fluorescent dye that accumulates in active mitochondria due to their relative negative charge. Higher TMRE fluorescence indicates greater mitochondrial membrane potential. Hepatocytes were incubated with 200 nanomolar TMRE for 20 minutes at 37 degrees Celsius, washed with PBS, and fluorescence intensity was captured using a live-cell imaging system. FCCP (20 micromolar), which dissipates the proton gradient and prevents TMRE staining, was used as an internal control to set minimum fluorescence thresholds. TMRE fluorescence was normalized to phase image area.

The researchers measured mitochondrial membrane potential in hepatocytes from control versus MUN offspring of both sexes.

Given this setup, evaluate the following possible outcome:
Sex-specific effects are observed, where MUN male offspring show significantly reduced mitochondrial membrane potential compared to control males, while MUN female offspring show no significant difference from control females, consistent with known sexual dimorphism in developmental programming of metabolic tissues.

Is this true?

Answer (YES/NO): NO